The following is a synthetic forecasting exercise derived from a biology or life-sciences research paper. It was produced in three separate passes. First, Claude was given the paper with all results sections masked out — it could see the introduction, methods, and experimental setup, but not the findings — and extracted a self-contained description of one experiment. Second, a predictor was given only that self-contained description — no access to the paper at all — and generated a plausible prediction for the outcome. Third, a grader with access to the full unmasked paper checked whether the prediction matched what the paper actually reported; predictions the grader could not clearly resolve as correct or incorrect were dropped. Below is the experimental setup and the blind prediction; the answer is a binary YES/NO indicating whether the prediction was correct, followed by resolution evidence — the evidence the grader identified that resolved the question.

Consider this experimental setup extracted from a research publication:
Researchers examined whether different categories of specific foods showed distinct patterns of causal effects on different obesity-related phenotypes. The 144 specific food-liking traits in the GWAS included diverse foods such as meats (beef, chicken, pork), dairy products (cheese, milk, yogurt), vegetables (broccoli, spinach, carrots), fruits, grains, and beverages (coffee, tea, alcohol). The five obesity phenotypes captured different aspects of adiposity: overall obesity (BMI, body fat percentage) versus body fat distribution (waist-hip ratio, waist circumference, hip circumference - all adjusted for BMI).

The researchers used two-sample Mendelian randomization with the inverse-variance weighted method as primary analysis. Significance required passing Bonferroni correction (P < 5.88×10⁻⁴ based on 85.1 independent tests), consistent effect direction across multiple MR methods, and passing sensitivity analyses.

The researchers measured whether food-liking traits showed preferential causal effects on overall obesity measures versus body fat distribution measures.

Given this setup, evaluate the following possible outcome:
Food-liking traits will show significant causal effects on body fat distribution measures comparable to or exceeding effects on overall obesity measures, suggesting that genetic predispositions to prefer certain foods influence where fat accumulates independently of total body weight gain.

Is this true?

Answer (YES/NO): NO